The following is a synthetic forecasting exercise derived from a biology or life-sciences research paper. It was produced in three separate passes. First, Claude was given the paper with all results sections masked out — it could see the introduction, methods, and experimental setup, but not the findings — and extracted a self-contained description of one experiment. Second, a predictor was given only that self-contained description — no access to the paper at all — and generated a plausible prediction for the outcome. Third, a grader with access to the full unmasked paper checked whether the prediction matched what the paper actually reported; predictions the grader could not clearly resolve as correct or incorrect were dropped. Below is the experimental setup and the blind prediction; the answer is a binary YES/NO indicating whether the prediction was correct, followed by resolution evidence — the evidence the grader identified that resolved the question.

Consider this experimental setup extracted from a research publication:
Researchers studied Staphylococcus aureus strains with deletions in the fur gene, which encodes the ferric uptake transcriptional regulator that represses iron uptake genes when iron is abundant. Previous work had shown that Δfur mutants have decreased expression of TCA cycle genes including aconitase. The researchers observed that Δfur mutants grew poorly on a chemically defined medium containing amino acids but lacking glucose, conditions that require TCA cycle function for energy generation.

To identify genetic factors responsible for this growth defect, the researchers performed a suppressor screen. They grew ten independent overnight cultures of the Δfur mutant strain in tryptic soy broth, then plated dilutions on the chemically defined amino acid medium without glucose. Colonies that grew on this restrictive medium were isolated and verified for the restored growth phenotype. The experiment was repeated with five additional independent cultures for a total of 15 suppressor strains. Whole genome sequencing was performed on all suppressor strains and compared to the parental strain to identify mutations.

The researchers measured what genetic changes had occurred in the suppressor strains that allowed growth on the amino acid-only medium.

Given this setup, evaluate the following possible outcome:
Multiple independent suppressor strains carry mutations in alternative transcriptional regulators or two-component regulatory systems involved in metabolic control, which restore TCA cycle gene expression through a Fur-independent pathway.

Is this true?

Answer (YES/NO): NO